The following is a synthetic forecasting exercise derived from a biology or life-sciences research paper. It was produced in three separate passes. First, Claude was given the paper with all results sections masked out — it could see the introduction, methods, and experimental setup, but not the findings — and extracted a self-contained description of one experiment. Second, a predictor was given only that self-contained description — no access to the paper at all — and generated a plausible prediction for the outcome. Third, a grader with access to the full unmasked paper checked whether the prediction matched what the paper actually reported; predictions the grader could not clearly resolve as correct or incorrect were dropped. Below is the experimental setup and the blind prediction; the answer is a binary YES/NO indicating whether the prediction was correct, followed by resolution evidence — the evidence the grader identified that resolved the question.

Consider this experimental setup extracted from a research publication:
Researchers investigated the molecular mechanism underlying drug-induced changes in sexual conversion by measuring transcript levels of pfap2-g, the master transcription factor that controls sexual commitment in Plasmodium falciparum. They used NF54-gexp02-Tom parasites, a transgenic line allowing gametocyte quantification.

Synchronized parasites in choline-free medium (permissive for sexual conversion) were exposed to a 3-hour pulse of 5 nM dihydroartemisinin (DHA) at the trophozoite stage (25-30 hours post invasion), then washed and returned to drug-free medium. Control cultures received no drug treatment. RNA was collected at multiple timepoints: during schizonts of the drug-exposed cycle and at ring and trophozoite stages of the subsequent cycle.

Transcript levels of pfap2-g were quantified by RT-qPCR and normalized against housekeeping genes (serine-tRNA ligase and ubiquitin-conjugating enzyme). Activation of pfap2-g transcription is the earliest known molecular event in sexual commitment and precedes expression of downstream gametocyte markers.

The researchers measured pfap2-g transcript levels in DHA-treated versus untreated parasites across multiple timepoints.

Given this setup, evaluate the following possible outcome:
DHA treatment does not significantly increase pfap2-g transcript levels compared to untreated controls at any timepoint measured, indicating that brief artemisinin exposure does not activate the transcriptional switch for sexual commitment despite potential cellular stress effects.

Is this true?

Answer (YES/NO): YES